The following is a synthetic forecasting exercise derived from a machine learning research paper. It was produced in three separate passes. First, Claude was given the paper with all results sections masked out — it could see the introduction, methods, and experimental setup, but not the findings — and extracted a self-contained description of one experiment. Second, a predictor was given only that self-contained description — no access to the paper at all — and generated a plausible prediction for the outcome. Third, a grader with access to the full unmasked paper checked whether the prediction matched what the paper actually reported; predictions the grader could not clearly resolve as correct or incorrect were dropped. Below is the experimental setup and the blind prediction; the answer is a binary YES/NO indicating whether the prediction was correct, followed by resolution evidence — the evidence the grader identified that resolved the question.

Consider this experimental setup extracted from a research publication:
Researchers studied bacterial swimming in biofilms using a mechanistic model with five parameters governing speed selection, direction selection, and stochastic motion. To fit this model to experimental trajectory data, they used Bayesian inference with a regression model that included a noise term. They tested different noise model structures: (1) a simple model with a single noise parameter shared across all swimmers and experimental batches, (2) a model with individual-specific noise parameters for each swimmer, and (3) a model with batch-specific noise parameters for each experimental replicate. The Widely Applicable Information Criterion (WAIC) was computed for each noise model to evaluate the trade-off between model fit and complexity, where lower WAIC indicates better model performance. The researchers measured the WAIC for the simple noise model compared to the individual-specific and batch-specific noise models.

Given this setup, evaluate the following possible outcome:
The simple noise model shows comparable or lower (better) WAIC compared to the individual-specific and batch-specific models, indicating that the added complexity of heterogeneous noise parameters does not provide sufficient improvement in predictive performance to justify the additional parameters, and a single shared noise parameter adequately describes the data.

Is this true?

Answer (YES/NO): YES